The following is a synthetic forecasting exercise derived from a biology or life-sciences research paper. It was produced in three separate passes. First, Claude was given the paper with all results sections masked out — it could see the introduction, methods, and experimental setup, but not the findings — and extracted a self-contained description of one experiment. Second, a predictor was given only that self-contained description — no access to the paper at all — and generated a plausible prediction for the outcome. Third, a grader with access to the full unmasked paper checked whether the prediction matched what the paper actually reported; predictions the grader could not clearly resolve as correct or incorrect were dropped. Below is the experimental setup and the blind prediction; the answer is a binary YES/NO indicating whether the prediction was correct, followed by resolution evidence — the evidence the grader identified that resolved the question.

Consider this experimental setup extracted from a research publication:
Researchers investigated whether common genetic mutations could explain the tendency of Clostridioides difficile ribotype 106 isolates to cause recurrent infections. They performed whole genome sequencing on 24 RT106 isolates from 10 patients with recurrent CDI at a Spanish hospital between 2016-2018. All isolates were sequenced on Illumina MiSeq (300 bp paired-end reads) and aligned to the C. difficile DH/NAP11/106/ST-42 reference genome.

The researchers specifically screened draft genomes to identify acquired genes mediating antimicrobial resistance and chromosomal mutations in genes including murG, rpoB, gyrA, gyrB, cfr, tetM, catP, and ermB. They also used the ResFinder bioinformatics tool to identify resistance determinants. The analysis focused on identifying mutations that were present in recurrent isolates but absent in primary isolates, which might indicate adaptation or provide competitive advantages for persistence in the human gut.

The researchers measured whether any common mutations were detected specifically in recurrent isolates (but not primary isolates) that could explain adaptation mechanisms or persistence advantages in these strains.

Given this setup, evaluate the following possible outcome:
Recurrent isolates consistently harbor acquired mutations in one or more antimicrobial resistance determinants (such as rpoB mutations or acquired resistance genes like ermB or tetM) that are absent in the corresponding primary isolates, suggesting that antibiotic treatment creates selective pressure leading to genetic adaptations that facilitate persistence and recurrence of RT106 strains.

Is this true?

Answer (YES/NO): NO